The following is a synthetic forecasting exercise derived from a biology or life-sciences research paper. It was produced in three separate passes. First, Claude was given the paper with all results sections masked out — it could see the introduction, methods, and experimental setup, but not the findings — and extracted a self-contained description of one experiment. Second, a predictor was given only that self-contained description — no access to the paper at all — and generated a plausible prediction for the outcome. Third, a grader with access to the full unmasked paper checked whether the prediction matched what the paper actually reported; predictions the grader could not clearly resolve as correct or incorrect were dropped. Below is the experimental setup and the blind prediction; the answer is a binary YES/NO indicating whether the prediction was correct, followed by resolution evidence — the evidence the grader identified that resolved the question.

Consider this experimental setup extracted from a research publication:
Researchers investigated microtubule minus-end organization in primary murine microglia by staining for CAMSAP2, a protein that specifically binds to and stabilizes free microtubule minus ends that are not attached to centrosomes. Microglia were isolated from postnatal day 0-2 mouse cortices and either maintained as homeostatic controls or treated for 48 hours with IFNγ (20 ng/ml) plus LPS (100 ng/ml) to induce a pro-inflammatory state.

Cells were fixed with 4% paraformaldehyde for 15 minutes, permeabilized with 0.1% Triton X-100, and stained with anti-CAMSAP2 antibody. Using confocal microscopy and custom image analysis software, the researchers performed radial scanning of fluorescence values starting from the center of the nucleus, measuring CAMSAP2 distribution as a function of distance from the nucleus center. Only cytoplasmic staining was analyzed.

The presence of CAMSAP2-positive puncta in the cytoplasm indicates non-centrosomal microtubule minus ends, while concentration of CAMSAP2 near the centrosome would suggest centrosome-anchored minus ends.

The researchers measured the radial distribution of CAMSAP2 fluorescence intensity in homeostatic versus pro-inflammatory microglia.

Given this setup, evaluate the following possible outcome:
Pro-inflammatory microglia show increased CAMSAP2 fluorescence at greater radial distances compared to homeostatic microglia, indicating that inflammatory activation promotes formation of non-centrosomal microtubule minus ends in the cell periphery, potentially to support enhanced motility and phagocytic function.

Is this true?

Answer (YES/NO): NO